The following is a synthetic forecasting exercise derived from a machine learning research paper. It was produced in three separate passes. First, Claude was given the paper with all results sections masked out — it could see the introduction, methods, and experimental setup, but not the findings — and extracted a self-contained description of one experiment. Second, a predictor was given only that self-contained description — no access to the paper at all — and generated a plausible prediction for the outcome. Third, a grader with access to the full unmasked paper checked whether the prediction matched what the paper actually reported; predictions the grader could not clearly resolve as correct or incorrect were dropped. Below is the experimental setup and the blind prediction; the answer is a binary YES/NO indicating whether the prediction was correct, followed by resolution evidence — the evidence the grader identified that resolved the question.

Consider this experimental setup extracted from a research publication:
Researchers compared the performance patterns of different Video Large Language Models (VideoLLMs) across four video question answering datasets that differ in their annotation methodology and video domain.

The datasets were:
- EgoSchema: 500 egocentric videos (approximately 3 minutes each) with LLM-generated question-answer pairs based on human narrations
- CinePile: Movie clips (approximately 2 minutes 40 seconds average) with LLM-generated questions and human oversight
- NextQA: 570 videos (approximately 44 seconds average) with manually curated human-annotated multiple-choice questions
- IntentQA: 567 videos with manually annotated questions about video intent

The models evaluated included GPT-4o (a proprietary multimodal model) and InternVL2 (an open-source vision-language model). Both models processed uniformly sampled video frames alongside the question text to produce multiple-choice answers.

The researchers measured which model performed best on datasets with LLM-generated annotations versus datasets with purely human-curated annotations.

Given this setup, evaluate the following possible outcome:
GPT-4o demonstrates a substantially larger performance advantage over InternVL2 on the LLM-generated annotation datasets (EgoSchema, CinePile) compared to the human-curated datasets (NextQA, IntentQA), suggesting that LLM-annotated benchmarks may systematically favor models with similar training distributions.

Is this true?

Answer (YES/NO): YES